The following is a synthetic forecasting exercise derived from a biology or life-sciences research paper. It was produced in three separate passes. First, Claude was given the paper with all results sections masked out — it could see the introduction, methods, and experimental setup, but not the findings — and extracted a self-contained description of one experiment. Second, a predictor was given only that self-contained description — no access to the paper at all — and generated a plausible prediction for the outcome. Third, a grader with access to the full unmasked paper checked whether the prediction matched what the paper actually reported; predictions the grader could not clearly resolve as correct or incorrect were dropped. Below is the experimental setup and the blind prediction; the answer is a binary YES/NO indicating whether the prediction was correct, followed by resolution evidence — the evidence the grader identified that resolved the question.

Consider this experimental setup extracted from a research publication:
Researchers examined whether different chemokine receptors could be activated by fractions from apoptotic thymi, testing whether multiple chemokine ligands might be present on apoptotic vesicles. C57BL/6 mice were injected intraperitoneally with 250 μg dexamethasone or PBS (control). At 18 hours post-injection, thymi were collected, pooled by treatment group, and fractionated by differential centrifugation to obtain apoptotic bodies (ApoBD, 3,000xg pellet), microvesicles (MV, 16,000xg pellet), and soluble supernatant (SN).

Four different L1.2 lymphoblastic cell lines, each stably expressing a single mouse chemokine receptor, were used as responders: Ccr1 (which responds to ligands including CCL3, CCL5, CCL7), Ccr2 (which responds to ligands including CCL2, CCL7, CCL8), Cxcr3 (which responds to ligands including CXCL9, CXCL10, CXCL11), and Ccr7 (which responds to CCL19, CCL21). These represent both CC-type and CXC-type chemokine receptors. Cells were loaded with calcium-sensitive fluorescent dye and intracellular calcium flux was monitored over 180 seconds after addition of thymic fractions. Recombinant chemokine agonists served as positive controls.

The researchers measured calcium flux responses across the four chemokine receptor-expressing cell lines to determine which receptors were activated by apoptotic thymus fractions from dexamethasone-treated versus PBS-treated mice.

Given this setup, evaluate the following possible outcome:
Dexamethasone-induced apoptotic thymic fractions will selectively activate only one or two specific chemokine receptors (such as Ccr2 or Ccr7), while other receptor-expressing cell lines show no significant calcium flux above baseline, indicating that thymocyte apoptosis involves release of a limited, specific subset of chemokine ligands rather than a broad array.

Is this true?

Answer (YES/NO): NO